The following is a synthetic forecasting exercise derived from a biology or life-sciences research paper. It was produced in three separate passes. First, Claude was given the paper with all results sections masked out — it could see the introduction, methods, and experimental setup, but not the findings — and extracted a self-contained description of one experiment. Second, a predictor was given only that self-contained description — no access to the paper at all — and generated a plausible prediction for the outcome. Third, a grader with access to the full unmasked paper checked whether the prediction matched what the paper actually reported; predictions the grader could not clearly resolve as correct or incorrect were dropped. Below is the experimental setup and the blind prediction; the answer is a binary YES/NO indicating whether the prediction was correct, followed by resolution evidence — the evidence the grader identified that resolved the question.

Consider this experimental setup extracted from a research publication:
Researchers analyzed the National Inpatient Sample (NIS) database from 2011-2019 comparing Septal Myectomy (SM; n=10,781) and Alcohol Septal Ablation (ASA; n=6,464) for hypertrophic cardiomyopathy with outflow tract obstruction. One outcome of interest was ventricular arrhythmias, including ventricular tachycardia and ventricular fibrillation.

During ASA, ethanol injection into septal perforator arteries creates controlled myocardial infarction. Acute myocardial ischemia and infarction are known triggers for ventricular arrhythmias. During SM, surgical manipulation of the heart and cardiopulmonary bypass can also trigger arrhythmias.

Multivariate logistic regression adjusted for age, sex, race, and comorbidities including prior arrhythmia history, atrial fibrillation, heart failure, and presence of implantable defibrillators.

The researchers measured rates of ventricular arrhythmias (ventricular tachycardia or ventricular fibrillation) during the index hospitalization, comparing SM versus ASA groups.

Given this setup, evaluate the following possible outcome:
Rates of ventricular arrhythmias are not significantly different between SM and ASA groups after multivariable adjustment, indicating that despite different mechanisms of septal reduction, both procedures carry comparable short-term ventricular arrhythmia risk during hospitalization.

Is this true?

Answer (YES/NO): NO